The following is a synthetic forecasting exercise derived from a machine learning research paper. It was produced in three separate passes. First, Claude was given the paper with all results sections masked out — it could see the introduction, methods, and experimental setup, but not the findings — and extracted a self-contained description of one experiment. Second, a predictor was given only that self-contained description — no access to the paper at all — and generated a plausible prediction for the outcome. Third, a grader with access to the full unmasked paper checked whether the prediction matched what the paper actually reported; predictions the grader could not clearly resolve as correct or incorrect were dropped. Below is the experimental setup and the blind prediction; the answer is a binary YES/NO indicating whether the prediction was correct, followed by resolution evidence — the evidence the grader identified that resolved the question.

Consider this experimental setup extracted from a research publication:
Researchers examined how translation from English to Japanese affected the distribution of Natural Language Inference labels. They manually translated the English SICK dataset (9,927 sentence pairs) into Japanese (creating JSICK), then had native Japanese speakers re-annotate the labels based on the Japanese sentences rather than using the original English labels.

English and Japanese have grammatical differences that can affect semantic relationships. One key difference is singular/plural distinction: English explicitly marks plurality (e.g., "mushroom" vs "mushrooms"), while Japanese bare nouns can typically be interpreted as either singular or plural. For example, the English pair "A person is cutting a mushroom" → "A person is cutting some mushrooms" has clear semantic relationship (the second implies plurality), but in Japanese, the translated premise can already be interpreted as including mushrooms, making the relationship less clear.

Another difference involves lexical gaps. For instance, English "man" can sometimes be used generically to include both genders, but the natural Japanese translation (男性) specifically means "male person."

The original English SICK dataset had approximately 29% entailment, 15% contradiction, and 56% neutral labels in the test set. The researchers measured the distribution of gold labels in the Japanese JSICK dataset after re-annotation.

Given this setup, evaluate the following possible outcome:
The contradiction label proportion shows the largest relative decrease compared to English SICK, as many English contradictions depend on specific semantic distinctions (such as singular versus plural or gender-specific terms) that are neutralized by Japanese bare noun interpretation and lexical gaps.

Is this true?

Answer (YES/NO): NO